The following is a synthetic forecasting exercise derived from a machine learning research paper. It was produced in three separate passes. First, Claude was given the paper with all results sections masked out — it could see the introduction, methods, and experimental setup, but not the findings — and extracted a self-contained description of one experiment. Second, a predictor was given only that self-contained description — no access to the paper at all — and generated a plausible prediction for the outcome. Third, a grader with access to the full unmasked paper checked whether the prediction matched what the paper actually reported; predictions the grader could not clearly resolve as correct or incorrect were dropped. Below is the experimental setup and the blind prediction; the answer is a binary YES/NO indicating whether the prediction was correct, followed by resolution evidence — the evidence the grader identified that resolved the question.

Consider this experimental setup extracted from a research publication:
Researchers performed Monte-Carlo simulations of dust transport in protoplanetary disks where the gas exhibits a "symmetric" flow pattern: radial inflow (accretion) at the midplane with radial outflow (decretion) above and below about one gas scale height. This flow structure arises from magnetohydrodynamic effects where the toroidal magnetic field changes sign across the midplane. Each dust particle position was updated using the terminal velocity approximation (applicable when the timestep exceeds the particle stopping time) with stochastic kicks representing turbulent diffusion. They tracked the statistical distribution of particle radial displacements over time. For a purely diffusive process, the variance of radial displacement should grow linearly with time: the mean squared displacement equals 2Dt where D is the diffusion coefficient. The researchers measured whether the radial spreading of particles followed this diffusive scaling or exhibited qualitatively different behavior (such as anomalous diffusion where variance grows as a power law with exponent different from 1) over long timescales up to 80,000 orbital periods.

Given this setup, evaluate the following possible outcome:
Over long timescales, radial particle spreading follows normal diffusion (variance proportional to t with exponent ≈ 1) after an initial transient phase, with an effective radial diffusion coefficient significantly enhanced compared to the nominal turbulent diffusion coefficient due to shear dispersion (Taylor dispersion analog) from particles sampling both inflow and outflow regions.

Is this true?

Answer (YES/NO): YES